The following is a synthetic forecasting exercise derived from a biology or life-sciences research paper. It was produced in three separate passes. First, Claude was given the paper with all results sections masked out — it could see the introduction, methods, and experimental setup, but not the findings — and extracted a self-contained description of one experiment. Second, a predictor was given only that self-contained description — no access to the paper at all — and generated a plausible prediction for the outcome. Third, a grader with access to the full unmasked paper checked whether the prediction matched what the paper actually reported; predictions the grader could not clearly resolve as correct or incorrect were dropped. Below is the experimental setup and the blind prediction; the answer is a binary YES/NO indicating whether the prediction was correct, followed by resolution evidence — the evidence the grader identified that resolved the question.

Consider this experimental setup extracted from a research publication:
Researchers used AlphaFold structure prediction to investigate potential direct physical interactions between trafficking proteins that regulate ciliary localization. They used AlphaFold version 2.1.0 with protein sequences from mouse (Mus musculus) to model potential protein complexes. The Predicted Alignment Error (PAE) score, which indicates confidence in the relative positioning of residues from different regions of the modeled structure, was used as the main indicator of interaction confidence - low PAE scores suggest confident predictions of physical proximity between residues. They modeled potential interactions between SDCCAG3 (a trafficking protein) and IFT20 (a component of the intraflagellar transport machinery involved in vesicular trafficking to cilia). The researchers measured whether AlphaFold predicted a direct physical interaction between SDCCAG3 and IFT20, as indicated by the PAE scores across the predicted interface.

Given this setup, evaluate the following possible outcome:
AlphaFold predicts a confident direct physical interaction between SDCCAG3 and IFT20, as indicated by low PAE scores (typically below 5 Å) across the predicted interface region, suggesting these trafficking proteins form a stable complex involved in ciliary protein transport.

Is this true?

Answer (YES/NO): YES